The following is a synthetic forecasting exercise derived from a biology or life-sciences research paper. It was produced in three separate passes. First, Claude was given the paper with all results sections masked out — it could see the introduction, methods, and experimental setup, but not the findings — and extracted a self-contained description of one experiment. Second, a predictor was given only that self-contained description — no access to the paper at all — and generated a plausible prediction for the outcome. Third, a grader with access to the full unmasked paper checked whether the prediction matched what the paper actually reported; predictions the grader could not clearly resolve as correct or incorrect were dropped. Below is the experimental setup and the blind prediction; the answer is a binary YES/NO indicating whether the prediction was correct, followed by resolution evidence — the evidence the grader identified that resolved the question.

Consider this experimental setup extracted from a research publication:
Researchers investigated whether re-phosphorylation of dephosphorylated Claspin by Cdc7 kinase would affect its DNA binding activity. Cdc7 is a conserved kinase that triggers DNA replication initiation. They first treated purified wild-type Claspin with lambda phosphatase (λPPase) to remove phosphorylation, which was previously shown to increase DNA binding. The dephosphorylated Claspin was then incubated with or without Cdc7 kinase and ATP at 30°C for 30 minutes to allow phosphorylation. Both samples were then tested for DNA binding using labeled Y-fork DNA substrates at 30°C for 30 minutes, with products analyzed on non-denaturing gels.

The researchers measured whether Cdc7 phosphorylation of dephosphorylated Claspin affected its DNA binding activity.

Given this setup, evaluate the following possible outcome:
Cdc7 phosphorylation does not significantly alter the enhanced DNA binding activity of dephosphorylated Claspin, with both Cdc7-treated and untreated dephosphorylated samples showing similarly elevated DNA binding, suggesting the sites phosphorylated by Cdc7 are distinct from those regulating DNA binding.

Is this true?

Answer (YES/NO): YES